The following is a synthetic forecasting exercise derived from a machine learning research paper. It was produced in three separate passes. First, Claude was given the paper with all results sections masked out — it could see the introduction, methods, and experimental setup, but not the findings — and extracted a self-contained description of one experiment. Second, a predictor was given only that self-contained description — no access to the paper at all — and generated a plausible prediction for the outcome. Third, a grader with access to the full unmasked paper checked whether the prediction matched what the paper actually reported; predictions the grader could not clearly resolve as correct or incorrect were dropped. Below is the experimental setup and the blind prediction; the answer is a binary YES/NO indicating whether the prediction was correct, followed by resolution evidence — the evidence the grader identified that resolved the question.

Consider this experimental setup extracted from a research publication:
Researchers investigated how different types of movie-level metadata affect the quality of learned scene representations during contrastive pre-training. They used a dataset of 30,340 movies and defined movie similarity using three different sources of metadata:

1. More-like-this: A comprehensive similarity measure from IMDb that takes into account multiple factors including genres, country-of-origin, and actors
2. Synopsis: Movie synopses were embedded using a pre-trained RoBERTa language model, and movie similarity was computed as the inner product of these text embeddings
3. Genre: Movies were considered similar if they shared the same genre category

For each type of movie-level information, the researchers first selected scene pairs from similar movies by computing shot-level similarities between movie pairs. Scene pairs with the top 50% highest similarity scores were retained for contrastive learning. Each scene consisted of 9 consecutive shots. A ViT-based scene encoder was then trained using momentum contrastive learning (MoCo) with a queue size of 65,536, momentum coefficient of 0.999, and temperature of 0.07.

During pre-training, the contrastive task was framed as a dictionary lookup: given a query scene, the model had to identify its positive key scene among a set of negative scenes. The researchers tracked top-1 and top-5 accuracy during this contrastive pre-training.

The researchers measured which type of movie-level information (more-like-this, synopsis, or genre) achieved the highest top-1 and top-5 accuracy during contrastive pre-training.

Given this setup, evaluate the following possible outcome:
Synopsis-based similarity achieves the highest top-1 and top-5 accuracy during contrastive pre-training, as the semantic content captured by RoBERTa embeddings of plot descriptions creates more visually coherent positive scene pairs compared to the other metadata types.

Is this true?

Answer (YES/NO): NO